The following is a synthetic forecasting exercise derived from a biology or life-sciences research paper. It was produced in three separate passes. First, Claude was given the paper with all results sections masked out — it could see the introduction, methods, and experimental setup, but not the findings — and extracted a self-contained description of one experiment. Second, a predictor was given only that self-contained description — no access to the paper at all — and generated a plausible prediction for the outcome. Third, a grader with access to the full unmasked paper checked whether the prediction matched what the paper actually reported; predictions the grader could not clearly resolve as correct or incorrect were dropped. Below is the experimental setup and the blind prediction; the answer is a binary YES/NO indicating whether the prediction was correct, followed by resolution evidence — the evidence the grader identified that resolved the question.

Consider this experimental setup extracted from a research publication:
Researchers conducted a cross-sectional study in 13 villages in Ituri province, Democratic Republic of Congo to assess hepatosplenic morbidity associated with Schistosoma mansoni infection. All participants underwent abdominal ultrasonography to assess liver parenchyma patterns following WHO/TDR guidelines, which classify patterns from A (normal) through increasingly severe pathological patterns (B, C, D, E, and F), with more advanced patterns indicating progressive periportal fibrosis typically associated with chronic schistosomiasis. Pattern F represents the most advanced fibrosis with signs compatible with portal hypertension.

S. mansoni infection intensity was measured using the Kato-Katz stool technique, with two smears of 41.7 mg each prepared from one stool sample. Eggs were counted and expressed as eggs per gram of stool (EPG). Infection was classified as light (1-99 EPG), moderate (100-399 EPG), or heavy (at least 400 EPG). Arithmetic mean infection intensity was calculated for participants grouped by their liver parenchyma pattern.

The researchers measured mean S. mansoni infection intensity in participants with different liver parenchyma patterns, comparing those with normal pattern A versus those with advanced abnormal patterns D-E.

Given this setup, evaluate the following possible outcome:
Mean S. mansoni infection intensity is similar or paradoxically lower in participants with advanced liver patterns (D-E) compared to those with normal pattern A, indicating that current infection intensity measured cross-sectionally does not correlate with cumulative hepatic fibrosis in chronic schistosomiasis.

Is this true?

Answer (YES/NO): NO